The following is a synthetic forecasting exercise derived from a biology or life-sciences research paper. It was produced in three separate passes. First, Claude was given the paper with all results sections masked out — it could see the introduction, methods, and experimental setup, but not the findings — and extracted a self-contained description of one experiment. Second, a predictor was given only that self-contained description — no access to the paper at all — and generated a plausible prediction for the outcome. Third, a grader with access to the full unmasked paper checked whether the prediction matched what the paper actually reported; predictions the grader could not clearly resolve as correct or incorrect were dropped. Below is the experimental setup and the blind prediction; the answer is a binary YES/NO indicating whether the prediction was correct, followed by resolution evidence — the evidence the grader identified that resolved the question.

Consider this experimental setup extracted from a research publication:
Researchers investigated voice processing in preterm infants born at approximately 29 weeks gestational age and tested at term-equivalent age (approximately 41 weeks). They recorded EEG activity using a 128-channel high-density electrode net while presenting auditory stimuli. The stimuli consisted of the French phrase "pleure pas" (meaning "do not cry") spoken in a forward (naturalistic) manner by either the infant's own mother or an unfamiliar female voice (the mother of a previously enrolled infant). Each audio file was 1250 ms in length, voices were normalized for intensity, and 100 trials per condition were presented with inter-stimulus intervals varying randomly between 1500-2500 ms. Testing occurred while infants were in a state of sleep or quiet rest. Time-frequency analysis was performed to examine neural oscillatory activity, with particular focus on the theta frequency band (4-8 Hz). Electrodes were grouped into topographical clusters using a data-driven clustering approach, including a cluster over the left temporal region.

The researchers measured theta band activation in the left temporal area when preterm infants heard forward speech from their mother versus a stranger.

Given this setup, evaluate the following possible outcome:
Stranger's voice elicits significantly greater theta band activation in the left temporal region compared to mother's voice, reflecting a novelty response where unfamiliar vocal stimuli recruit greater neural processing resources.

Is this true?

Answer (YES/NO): YES